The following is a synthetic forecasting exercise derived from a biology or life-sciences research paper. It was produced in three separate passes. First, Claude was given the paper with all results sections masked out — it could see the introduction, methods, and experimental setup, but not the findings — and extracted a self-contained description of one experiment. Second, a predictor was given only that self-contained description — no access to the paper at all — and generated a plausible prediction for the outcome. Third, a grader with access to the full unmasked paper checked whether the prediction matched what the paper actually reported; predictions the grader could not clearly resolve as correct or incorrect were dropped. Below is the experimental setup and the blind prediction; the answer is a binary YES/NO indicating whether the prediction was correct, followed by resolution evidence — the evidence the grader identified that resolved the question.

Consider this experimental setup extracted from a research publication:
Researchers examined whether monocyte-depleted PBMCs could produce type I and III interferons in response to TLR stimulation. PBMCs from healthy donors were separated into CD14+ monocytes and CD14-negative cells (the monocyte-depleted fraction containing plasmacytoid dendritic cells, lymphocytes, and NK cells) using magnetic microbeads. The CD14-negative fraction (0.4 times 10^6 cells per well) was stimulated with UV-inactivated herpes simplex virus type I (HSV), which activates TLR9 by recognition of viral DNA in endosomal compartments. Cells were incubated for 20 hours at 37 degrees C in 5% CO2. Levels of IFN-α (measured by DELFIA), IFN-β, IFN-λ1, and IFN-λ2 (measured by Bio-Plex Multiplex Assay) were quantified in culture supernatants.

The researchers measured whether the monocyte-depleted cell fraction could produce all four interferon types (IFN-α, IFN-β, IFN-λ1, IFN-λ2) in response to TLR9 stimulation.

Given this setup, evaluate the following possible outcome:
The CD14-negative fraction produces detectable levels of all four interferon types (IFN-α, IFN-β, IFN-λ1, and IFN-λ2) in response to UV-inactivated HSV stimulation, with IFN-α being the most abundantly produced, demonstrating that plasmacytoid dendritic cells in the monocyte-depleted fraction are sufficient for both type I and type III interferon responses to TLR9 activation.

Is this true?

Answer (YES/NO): NO